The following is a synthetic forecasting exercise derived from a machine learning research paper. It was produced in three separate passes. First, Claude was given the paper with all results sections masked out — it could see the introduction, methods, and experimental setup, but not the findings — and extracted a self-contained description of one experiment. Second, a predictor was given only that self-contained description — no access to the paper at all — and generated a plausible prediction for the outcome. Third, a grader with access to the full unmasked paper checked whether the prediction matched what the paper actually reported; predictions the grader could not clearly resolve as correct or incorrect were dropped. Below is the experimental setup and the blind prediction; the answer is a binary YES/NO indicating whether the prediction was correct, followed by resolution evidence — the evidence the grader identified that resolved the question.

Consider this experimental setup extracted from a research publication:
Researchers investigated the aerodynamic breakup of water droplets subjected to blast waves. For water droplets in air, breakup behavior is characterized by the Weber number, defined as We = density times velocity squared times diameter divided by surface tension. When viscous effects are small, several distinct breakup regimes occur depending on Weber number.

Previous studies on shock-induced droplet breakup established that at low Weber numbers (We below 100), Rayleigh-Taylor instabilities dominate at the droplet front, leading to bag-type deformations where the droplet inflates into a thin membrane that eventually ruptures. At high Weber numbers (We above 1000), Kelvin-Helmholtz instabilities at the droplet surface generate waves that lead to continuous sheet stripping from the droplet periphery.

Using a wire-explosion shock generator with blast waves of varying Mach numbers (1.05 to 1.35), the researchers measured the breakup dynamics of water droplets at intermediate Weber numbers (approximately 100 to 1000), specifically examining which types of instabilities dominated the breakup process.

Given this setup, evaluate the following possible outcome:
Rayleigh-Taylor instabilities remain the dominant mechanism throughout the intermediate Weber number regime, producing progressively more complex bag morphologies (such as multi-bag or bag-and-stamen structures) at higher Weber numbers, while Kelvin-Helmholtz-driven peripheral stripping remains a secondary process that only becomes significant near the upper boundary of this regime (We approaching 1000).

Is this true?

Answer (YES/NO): NO